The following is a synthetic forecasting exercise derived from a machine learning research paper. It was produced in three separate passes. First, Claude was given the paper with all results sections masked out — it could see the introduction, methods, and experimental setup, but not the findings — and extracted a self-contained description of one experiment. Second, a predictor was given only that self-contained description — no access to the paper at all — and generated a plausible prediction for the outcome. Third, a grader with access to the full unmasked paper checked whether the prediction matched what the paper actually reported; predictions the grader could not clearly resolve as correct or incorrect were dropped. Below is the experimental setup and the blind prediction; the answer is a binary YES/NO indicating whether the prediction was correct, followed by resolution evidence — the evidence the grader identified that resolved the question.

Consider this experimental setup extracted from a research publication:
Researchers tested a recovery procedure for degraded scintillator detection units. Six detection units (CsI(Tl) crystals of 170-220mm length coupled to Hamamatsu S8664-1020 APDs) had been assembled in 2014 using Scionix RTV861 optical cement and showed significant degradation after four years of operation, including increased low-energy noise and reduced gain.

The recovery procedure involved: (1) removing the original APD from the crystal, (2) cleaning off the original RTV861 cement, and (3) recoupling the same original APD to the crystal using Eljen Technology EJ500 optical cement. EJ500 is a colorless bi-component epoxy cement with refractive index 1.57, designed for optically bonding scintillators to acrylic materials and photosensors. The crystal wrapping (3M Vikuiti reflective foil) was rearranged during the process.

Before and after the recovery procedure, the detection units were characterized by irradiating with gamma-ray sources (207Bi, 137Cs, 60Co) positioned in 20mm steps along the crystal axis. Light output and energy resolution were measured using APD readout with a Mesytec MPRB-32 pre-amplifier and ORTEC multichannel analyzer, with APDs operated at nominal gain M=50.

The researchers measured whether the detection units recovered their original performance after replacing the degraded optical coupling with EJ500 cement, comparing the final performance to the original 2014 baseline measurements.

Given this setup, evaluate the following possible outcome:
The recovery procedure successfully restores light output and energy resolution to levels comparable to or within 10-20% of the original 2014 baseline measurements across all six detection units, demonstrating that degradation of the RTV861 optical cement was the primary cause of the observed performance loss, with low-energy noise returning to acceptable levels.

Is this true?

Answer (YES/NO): NO